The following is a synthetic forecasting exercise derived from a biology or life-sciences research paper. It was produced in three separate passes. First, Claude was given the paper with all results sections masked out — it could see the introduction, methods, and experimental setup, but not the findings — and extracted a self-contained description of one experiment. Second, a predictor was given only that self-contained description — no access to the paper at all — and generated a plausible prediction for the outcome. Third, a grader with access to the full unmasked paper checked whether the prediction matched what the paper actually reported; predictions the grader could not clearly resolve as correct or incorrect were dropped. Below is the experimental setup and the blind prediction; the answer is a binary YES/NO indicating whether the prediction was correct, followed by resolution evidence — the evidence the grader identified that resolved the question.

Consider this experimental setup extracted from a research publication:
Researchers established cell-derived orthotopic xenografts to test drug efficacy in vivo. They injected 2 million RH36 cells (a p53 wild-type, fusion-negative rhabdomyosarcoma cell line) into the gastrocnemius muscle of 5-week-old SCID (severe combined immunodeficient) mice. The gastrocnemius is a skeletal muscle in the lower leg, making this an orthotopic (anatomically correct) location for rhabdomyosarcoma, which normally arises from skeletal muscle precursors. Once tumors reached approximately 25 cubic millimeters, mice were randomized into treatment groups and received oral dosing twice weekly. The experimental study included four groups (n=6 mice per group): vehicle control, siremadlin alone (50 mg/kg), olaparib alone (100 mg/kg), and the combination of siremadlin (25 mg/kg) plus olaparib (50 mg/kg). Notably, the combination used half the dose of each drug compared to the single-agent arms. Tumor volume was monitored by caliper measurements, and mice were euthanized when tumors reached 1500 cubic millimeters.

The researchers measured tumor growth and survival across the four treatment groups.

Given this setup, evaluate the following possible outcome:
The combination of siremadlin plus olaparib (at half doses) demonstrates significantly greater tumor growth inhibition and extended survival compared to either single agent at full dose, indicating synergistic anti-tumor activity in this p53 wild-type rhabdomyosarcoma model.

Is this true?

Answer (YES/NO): YES